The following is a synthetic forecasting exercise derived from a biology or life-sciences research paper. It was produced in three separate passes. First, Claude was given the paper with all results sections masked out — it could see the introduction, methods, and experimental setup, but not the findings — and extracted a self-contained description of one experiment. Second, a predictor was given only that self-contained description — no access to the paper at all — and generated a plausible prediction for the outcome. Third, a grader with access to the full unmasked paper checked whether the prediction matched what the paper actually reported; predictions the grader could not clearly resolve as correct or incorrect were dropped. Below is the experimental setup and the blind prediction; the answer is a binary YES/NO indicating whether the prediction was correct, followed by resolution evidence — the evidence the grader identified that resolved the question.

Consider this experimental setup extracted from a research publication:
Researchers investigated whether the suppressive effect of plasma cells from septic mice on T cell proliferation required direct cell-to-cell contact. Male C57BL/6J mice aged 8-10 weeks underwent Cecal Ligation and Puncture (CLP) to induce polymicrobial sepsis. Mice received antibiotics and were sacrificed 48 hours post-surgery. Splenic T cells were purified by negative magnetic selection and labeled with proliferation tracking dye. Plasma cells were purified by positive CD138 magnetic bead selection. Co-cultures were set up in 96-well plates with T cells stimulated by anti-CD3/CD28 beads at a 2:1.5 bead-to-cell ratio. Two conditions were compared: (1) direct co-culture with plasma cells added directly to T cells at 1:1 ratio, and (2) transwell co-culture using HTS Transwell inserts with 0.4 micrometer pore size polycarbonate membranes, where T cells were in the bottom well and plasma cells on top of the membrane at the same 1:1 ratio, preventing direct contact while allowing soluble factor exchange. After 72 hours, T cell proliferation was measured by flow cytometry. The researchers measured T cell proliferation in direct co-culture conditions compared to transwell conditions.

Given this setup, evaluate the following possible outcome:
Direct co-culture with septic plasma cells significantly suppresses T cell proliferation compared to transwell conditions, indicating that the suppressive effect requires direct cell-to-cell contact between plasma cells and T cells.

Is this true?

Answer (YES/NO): NO